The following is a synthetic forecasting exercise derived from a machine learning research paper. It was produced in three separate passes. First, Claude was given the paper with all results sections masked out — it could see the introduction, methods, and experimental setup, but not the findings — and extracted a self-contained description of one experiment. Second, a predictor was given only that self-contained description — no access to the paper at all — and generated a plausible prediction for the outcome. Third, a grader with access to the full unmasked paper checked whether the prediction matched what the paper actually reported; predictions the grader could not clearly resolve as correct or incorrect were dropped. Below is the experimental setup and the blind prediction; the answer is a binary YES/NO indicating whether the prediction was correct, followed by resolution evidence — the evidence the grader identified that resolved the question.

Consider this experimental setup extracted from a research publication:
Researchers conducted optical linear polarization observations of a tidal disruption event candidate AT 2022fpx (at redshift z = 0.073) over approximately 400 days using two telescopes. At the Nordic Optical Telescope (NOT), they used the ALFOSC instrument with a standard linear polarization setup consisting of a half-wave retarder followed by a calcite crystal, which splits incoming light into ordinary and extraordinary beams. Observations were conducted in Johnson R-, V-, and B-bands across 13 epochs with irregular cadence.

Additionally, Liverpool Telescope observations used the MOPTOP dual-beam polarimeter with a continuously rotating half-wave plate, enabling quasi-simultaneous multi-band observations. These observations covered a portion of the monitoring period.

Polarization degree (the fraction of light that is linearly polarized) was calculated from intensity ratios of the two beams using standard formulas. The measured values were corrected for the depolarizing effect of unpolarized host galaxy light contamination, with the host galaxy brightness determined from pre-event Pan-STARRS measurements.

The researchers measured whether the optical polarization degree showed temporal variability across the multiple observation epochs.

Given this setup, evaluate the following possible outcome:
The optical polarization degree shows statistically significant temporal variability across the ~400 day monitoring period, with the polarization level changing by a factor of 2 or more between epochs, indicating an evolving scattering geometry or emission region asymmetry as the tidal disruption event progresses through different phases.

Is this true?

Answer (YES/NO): YES